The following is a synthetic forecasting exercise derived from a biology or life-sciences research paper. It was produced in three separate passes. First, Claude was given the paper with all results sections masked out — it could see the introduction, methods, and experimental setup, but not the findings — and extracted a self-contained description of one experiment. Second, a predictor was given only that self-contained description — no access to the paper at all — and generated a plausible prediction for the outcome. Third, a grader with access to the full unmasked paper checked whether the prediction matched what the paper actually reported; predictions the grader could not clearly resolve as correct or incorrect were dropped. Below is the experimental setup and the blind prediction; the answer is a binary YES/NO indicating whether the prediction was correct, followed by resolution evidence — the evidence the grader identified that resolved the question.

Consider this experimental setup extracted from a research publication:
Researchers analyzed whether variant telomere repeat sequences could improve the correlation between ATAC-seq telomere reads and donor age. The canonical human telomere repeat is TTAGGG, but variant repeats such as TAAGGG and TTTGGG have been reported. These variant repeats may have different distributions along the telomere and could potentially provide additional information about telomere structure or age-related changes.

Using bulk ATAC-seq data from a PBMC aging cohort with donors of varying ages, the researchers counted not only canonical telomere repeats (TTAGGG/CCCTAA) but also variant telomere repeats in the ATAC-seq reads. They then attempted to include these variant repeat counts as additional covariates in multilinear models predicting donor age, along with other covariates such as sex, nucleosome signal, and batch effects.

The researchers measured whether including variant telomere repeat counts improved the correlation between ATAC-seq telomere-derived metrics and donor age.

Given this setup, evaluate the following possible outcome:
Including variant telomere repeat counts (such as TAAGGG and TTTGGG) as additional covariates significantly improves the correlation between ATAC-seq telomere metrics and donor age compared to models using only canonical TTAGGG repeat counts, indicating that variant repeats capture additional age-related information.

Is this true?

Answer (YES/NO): NO